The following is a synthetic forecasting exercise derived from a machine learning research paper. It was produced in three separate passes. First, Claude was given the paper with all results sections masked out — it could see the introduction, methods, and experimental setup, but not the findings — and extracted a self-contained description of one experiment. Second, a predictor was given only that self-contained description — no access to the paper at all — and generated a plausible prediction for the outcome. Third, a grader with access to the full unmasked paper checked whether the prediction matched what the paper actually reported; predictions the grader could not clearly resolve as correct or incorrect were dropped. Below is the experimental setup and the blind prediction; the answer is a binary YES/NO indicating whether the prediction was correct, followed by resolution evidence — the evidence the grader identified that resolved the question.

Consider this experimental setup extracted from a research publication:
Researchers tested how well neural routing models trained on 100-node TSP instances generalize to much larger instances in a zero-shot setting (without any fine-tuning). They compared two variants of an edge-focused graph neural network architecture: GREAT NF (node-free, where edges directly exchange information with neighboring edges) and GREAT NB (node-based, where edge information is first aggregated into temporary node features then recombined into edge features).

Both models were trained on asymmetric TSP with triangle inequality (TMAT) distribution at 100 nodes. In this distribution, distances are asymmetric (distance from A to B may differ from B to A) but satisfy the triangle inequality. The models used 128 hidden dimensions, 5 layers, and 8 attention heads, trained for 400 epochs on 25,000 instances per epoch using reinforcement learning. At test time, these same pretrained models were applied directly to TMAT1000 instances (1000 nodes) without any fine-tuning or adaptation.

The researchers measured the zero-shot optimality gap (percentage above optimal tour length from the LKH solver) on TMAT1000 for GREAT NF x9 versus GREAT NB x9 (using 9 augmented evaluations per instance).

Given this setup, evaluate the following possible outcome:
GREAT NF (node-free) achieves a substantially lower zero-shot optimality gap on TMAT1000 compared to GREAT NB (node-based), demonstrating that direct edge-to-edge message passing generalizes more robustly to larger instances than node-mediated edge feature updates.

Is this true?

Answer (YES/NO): NO